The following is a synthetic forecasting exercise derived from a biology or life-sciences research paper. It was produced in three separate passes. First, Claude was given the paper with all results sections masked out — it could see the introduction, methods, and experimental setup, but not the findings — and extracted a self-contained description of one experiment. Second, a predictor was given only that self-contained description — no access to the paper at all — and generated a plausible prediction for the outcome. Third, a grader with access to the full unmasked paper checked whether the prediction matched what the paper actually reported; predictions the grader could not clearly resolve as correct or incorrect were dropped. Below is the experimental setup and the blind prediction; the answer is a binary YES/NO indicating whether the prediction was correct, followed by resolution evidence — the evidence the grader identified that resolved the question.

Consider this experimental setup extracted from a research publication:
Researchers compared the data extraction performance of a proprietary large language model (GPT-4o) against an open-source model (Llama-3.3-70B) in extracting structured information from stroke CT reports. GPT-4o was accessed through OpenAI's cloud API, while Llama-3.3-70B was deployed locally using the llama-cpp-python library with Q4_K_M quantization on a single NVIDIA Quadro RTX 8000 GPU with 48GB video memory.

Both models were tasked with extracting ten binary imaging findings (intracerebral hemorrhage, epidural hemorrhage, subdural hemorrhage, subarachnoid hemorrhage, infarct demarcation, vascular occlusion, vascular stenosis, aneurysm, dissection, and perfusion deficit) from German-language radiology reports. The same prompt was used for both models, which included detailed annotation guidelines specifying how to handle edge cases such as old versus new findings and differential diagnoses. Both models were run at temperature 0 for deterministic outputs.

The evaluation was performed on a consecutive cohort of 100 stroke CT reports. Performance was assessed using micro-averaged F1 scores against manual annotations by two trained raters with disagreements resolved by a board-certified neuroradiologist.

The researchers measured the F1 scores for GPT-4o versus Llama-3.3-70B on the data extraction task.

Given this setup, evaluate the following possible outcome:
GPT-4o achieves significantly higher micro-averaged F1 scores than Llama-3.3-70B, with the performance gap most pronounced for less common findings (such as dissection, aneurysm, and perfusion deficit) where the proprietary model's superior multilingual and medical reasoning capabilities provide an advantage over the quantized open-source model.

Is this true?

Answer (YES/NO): NO